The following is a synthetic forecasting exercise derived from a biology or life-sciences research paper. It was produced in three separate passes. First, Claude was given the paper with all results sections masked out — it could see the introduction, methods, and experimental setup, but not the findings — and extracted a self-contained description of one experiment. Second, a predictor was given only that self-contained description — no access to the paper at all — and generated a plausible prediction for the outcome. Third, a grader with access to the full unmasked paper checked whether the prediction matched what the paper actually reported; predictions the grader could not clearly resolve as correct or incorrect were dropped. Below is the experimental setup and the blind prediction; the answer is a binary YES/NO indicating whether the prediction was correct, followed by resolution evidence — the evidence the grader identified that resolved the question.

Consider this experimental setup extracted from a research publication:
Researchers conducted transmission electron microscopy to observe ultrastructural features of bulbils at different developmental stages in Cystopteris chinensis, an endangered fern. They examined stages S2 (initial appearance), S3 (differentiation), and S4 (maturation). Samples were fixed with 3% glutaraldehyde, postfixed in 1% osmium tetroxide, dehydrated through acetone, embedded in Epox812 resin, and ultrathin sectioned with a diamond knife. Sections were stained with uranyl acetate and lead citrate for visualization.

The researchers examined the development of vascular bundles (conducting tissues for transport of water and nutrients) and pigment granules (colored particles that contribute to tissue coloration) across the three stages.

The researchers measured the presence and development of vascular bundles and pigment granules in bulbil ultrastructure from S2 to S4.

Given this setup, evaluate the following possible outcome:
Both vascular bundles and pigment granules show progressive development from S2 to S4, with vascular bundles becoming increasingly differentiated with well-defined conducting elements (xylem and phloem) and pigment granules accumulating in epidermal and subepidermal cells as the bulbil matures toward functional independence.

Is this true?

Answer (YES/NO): NO